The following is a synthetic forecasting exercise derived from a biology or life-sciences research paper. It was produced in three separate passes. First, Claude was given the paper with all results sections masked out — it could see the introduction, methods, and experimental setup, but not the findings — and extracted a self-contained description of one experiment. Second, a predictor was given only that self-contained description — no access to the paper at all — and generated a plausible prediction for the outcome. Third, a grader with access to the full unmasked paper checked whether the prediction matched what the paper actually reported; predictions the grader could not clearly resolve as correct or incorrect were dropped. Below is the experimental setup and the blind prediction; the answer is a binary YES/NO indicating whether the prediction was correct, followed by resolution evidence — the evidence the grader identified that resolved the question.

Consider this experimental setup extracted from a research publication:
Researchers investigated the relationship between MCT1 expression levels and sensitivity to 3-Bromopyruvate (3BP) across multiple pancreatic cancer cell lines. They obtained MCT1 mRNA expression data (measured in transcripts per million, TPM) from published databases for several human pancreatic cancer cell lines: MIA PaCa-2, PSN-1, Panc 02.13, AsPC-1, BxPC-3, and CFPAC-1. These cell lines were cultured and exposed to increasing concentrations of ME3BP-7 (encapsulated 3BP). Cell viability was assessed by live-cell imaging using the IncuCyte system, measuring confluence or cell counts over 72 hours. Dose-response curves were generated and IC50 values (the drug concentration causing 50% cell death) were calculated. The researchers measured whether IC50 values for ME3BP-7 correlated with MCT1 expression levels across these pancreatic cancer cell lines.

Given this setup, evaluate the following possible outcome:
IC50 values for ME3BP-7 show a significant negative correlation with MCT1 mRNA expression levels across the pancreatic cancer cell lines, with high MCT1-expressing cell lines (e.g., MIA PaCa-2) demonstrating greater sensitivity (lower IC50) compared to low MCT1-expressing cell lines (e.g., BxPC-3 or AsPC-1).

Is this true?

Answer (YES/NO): NO